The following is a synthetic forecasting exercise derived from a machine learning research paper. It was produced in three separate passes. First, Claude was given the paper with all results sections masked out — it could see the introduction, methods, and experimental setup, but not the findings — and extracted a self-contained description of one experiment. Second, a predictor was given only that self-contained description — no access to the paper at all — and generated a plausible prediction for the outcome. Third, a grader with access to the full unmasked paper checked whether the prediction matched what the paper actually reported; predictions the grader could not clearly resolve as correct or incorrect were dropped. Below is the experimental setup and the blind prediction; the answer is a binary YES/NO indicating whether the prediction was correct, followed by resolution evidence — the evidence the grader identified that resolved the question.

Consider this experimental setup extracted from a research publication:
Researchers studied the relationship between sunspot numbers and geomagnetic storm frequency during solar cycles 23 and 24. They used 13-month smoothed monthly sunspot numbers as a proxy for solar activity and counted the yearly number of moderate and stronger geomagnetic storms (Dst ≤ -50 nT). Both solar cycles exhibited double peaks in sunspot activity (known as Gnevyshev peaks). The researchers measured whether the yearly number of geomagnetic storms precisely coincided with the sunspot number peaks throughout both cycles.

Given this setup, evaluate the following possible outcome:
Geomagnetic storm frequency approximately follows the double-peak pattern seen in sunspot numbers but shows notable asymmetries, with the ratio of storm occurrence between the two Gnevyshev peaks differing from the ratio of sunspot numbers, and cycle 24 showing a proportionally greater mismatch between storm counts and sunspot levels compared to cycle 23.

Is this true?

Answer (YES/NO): NO